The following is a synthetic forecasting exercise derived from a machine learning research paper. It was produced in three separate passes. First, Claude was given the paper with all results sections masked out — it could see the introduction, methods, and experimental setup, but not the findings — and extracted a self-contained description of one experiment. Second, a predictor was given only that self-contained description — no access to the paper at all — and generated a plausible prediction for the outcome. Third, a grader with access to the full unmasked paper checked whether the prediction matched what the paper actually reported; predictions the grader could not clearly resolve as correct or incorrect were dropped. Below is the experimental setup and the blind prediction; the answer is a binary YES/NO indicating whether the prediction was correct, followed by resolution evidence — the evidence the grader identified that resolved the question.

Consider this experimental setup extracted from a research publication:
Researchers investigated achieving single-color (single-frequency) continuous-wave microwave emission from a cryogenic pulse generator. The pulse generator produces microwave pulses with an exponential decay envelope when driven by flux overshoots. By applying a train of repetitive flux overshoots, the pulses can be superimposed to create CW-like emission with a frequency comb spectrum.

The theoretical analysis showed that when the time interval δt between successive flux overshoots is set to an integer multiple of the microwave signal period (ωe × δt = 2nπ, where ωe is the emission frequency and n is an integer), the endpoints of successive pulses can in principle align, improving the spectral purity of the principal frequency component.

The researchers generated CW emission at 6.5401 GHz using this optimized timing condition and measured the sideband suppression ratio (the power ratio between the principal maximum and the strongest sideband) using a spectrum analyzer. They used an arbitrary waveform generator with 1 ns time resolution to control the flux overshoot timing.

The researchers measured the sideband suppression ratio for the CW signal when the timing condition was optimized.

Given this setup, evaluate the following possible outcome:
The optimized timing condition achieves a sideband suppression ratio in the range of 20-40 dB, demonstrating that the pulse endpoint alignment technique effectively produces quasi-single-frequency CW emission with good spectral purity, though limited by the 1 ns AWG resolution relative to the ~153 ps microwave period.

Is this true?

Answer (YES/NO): YES